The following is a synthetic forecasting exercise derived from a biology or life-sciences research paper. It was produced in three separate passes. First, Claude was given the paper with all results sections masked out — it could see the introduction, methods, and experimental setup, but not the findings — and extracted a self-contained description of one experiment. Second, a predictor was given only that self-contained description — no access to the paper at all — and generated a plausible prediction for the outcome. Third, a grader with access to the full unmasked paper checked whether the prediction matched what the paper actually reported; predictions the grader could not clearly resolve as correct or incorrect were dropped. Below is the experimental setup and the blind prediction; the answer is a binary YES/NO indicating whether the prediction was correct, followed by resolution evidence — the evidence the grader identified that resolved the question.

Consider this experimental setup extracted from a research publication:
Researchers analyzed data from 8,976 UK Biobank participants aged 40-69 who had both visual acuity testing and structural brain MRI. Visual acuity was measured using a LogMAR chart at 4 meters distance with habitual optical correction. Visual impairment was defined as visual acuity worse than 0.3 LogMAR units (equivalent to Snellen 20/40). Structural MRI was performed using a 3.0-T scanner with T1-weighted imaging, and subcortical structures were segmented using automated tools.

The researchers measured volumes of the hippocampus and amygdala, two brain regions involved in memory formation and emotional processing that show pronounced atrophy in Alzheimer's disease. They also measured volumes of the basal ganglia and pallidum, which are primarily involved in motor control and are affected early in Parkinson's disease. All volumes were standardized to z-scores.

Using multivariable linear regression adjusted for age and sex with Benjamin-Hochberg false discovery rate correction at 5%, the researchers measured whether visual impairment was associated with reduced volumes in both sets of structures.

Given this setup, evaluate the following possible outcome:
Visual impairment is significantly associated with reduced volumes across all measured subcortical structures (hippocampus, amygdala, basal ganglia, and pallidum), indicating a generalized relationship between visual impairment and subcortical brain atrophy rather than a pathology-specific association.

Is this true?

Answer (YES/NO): NO